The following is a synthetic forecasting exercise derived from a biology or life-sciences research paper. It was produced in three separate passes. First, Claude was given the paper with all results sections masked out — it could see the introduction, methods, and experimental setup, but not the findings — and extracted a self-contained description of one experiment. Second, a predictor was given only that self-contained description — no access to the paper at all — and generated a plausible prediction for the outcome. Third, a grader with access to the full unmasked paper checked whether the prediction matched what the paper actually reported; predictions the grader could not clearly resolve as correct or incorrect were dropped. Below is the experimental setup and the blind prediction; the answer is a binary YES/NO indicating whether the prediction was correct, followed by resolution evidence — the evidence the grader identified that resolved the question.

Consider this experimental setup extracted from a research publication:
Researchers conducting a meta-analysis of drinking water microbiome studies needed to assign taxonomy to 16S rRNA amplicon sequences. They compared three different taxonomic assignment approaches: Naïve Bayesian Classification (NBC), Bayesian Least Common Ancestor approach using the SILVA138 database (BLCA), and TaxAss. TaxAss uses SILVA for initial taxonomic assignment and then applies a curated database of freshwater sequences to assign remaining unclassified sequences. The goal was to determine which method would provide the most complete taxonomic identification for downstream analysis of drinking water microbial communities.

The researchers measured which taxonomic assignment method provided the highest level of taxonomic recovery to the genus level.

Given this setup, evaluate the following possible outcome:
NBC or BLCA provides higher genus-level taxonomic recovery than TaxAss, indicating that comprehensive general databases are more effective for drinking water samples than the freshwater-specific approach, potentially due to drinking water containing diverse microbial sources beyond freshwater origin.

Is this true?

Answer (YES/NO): YES